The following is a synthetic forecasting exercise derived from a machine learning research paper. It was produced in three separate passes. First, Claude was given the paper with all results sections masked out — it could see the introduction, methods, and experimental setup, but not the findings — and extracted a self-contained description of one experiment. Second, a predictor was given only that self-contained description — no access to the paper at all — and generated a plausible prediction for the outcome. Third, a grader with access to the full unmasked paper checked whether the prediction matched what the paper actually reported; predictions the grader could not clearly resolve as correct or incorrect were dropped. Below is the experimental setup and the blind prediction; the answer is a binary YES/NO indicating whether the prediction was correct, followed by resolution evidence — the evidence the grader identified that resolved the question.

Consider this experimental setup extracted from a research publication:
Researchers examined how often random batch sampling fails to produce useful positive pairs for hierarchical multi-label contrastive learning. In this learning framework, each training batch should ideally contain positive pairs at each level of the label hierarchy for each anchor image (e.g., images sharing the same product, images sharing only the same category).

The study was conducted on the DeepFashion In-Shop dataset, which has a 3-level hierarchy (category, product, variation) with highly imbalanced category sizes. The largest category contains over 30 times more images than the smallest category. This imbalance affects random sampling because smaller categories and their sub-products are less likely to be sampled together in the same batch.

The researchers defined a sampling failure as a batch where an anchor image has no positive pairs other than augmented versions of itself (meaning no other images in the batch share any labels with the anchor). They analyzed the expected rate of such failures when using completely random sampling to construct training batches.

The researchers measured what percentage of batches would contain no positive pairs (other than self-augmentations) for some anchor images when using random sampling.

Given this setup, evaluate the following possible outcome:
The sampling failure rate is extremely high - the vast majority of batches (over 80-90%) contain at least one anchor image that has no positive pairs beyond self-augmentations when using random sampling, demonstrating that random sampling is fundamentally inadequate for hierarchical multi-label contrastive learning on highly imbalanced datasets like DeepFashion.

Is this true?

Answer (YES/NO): NO